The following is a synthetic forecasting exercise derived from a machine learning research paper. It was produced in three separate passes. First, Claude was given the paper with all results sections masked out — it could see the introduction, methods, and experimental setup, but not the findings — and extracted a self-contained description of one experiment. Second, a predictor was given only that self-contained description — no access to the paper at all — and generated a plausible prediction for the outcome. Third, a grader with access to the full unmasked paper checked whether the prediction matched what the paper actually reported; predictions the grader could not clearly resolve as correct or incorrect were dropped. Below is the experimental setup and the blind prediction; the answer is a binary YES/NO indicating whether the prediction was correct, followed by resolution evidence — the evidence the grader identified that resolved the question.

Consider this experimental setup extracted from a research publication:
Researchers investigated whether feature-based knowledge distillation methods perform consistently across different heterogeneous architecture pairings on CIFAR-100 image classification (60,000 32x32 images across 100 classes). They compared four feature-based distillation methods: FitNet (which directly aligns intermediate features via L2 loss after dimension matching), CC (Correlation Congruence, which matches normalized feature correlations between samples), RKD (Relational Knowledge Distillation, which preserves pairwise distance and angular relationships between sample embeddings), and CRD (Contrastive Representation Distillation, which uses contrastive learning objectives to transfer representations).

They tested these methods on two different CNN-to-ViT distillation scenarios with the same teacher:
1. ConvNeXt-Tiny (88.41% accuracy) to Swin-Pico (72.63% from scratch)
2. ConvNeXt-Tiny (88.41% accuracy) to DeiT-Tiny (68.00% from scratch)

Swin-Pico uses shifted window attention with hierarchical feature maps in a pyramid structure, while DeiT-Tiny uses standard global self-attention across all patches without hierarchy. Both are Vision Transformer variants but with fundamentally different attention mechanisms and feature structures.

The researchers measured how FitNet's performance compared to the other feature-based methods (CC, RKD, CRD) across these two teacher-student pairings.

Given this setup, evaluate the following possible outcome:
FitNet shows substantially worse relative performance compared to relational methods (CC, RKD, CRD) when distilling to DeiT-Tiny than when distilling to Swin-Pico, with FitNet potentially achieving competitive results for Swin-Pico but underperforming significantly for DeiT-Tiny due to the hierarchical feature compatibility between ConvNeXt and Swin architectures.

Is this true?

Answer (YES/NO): NO